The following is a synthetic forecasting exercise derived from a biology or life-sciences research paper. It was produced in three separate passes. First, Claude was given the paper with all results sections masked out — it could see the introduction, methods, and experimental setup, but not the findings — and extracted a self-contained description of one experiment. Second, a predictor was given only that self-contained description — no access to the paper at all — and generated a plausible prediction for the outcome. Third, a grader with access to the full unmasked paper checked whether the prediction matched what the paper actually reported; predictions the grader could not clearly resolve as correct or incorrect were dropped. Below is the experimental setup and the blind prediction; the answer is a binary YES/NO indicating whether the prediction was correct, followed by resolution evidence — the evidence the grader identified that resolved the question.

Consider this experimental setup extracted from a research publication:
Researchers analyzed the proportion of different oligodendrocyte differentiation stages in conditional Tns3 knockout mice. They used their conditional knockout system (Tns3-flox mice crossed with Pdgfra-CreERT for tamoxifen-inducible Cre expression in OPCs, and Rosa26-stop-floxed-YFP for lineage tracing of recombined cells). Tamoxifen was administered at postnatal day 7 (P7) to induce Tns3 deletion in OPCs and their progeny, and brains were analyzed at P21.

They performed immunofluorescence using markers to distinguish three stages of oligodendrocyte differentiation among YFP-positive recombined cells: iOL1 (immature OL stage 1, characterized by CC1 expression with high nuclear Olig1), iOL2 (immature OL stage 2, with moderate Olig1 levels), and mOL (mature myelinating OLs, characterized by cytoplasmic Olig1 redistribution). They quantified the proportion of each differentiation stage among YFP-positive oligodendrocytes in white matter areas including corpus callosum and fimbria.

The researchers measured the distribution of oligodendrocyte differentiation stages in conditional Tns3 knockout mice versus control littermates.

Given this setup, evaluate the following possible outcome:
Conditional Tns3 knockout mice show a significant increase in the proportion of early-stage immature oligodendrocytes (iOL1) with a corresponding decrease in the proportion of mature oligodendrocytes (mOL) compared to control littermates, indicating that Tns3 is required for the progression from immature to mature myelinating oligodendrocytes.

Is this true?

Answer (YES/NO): NO